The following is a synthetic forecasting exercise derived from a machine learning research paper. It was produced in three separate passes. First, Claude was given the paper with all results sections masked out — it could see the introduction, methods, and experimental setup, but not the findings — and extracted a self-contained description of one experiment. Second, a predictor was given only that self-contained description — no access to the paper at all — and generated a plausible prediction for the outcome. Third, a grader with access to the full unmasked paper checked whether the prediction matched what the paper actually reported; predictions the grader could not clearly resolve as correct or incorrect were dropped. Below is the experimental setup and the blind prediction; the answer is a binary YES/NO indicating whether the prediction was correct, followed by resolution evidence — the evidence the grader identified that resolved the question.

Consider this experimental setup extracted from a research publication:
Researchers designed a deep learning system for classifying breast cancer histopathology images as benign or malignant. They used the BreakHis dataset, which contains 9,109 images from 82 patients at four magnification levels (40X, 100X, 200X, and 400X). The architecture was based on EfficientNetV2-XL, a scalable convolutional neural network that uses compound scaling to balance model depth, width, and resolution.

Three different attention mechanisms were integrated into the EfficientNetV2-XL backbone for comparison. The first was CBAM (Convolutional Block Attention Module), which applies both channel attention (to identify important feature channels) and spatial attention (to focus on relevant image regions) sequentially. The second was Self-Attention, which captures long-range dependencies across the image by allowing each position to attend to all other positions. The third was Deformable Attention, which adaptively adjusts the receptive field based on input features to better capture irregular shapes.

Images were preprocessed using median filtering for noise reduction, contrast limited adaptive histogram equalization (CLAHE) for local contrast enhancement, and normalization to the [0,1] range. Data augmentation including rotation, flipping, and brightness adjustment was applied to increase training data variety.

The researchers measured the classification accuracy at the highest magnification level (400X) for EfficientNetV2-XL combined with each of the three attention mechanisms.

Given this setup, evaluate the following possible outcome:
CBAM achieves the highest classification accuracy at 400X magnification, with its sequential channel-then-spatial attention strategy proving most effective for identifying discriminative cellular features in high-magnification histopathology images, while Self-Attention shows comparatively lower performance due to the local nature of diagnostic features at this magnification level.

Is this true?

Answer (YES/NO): YES